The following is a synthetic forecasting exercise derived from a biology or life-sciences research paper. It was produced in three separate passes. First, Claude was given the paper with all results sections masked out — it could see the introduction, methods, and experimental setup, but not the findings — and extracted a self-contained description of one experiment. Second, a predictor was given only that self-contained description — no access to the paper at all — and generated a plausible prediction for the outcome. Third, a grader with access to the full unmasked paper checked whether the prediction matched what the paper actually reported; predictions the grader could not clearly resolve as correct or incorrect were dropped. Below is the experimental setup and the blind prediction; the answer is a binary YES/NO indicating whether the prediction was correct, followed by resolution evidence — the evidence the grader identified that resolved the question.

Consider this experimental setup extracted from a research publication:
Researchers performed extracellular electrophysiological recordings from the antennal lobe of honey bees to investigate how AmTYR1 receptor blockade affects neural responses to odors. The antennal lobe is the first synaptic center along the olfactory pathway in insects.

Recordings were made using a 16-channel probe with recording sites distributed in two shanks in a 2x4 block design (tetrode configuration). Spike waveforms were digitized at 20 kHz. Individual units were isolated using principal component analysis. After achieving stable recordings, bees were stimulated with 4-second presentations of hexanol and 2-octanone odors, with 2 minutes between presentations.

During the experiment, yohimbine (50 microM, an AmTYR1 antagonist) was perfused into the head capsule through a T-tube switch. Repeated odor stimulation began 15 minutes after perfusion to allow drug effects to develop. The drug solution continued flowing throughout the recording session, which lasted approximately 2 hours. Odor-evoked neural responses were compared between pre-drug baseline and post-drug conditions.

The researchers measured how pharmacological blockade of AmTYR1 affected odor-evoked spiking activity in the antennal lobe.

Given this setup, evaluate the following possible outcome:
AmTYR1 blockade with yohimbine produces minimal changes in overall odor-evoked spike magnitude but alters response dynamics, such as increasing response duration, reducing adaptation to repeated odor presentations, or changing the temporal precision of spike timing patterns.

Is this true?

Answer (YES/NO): NO